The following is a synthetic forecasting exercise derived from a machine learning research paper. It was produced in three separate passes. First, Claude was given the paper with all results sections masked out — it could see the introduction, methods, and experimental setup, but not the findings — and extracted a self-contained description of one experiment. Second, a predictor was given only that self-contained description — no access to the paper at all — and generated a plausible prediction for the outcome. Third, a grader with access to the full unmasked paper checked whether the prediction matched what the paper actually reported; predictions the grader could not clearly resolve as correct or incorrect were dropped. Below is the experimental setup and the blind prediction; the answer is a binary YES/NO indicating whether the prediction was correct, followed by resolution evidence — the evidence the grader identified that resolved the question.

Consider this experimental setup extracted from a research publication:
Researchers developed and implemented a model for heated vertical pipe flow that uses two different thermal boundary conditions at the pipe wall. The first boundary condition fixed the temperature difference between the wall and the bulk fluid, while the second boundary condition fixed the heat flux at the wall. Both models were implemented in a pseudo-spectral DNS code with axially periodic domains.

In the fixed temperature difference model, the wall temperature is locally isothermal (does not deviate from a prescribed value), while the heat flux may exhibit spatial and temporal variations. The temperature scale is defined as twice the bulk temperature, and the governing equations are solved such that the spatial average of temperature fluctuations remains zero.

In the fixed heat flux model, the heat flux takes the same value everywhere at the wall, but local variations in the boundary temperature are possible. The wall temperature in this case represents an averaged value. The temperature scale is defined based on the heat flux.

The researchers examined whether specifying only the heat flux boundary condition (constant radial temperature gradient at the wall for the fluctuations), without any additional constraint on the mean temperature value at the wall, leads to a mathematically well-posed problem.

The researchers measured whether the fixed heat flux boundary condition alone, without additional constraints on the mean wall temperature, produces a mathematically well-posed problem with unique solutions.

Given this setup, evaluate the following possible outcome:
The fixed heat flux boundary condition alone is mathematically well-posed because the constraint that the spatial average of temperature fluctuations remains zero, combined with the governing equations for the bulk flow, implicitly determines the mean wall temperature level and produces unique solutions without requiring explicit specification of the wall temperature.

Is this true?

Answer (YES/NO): NO